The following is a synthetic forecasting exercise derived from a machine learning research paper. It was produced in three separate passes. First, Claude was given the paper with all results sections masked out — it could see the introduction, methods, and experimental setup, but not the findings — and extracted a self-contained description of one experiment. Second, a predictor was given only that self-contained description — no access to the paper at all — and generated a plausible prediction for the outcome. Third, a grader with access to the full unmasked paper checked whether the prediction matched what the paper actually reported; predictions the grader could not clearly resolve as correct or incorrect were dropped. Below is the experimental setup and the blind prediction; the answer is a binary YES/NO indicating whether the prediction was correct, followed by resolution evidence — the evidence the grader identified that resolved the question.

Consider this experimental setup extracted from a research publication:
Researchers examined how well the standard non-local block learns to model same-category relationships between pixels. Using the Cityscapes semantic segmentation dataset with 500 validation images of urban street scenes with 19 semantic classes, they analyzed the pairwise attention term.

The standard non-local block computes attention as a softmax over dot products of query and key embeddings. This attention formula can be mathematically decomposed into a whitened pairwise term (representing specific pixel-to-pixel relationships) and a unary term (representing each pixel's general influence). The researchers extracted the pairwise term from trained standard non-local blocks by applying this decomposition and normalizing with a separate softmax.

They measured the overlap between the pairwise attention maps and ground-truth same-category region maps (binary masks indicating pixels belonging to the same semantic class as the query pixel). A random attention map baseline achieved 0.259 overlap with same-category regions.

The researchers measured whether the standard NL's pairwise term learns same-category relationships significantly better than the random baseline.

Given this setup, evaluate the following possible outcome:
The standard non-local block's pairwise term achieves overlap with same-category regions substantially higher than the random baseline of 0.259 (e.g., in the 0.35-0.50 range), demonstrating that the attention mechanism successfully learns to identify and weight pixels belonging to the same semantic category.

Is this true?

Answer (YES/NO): NO